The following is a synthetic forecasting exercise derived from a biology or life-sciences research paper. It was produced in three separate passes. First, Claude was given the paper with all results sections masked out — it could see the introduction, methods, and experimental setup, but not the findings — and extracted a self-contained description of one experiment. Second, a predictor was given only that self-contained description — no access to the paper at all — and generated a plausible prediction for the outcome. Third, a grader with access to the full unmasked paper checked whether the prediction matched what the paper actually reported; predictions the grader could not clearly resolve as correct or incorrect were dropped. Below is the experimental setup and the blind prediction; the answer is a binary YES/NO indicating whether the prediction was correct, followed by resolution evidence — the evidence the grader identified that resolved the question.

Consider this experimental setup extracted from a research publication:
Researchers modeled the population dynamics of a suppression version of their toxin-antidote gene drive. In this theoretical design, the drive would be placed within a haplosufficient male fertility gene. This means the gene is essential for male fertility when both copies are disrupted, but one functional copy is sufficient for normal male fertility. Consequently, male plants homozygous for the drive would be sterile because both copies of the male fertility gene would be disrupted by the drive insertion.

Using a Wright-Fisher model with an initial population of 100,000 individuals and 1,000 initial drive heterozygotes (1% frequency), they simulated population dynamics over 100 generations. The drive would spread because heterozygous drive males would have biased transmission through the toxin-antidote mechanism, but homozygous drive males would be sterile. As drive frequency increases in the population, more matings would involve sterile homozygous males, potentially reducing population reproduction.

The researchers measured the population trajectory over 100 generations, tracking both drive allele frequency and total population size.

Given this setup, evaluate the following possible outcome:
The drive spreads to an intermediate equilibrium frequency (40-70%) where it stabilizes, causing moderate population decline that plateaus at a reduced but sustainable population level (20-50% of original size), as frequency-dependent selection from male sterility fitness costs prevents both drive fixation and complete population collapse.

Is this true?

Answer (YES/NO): NO